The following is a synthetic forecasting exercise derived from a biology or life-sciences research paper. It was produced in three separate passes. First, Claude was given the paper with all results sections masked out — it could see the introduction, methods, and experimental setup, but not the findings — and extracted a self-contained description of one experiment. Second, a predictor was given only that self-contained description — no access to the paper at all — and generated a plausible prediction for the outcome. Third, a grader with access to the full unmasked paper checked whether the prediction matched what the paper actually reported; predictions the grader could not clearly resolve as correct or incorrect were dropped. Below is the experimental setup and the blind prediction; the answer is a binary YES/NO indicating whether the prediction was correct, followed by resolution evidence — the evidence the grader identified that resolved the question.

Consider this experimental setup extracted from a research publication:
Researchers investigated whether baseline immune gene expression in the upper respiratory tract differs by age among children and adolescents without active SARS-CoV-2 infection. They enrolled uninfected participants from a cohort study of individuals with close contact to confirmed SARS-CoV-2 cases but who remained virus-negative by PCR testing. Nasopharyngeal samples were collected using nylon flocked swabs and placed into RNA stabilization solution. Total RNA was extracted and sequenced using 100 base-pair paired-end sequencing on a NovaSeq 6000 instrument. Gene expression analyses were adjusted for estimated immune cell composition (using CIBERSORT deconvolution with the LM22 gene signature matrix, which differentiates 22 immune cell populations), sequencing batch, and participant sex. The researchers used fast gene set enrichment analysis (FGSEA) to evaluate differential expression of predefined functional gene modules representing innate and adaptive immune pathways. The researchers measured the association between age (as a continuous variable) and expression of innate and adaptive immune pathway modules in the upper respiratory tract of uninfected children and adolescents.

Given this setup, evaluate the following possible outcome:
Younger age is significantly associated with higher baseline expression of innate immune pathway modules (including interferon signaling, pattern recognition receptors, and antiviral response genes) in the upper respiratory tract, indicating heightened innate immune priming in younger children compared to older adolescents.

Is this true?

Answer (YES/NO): YES